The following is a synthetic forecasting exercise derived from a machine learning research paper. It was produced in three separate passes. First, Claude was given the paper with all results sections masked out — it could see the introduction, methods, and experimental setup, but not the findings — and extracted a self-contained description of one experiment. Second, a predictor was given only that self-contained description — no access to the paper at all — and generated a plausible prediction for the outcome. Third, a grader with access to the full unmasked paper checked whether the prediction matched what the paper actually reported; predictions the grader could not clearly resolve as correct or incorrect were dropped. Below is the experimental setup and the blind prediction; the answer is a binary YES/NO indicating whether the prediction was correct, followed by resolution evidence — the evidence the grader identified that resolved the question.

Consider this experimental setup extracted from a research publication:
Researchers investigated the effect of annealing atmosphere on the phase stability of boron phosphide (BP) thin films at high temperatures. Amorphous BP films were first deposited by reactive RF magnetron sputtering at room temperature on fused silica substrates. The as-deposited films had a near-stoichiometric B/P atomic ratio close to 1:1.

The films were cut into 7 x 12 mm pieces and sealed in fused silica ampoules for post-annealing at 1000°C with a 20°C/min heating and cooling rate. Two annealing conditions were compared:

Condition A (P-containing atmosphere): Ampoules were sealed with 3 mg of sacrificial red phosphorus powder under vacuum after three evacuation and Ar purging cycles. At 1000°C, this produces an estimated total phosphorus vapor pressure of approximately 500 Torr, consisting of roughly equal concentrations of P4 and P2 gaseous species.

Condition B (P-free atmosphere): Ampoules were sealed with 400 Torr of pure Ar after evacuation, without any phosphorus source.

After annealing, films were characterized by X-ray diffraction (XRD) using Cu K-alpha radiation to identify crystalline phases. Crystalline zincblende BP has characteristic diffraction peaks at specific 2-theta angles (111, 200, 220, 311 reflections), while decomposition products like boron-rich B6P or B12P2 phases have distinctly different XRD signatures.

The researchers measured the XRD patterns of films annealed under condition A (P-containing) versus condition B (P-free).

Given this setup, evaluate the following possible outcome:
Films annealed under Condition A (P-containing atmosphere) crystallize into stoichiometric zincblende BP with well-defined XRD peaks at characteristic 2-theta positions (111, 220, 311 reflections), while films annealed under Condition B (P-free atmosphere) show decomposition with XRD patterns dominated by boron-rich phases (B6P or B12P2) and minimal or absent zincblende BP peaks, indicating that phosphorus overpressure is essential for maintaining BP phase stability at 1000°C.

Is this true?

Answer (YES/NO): NO